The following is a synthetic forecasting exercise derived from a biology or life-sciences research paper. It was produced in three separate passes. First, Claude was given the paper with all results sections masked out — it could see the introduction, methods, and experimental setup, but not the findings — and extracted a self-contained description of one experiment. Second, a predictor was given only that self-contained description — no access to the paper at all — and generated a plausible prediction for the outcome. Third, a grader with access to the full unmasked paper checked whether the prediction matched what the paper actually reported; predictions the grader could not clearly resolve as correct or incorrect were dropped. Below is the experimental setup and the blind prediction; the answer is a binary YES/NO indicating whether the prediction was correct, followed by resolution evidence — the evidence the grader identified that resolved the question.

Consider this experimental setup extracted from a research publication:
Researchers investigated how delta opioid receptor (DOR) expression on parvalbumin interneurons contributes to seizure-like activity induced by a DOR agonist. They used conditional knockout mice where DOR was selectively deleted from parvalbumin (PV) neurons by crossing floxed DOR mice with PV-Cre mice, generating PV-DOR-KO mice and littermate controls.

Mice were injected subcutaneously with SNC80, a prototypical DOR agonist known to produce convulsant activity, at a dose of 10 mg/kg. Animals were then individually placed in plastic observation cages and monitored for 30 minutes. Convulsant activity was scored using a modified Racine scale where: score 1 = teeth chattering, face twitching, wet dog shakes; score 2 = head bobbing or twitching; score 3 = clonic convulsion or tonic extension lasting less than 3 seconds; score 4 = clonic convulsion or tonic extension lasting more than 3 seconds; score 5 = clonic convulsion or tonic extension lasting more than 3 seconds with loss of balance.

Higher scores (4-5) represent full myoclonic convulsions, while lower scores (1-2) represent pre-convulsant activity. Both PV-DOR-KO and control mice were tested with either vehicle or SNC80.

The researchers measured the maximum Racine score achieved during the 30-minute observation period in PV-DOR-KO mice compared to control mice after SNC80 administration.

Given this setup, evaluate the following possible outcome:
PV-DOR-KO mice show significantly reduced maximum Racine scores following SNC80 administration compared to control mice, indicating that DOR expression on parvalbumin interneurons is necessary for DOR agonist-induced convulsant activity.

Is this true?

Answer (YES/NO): NO